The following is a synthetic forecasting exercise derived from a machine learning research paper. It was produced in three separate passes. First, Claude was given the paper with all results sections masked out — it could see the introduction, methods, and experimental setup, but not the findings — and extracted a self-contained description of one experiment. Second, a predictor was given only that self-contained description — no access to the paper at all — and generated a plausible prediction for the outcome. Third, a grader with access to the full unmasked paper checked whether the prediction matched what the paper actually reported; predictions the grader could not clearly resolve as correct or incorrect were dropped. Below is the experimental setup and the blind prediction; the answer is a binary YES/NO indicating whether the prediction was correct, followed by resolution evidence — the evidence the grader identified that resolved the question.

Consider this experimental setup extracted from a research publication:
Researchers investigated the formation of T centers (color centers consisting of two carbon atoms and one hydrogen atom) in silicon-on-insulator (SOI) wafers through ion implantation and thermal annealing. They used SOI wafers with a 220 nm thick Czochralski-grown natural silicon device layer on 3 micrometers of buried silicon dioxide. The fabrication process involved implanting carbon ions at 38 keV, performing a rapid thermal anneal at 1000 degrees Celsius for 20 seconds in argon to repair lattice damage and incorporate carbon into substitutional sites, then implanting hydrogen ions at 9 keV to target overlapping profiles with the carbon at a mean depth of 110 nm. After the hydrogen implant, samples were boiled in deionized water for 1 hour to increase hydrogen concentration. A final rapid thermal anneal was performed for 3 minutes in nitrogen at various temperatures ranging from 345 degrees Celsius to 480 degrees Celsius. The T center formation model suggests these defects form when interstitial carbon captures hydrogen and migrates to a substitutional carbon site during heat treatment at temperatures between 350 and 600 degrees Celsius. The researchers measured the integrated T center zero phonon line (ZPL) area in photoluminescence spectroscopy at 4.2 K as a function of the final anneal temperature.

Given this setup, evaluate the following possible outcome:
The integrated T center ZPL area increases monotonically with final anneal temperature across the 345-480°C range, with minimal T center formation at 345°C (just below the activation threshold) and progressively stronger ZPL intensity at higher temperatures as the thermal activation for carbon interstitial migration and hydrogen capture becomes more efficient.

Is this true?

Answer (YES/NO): NO